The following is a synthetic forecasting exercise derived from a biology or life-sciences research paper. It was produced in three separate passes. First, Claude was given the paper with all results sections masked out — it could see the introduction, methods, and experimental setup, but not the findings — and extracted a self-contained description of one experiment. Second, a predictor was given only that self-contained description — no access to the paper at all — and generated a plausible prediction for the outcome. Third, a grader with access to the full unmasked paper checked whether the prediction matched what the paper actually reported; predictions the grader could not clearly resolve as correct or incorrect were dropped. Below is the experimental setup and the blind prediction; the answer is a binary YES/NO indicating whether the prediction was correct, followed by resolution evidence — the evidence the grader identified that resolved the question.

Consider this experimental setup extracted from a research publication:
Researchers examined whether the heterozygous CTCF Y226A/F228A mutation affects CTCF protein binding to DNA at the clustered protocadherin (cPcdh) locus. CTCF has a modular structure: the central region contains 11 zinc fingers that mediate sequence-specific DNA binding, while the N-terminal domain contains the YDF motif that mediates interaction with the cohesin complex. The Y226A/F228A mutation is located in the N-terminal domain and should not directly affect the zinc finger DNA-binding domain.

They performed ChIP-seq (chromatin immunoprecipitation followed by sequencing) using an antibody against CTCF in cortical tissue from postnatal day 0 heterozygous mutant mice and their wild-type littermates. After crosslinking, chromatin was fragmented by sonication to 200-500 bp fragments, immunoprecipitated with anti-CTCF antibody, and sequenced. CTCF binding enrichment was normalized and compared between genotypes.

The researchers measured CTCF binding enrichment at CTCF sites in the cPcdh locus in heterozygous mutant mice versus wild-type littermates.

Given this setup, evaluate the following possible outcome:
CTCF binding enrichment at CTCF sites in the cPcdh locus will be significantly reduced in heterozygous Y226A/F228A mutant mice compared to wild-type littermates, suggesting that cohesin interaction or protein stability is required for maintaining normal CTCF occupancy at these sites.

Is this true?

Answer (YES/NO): NO